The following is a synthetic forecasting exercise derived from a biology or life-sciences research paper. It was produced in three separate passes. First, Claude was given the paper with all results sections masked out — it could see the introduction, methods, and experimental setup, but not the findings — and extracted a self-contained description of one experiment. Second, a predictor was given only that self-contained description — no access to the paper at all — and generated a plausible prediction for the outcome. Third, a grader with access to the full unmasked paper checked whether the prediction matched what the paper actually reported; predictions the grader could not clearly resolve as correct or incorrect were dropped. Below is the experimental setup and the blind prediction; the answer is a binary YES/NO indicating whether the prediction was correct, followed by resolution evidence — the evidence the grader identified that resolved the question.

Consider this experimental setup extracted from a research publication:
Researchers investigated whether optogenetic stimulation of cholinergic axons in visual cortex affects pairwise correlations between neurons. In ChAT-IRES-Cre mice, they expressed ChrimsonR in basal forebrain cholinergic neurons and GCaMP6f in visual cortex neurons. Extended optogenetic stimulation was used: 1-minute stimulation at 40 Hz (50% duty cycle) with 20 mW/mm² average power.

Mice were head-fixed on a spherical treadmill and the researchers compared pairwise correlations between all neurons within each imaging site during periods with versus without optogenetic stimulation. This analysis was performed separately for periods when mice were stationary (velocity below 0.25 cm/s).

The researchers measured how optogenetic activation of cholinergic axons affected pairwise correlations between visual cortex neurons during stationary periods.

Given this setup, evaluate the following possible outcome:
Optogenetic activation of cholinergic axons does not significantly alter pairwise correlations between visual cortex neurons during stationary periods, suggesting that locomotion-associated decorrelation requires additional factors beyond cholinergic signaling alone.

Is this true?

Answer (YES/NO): NO